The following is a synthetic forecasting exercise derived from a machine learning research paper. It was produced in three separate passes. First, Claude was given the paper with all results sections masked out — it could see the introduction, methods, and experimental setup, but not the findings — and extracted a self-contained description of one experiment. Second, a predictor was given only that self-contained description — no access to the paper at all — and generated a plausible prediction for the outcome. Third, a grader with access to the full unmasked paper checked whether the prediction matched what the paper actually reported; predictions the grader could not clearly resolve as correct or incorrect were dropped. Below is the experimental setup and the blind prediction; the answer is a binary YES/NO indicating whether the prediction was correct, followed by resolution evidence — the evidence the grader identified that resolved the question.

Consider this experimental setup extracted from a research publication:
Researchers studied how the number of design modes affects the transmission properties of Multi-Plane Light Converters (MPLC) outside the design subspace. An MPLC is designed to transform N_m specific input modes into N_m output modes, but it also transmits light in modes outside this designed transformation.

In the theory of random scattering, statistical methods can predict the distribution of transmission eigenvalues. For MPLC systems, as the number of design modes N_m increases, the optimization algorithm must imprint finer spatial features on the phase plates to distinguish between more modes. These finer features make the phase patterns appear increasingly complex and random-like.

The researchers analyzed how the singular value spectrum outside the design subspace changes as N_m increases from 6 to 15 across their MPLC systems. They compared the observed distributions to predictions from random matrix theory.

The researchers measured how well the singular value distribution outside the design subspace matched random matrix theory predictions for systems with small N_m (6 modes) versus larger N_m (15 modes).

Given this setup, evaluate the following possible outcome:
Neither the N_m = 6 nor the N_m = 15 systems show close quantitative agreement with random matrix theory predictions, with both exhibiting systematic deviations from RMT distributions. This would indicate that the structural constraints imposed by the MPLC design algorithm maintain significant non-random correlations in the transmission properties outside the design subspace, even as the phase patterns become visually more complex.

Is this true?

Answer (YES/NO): NO